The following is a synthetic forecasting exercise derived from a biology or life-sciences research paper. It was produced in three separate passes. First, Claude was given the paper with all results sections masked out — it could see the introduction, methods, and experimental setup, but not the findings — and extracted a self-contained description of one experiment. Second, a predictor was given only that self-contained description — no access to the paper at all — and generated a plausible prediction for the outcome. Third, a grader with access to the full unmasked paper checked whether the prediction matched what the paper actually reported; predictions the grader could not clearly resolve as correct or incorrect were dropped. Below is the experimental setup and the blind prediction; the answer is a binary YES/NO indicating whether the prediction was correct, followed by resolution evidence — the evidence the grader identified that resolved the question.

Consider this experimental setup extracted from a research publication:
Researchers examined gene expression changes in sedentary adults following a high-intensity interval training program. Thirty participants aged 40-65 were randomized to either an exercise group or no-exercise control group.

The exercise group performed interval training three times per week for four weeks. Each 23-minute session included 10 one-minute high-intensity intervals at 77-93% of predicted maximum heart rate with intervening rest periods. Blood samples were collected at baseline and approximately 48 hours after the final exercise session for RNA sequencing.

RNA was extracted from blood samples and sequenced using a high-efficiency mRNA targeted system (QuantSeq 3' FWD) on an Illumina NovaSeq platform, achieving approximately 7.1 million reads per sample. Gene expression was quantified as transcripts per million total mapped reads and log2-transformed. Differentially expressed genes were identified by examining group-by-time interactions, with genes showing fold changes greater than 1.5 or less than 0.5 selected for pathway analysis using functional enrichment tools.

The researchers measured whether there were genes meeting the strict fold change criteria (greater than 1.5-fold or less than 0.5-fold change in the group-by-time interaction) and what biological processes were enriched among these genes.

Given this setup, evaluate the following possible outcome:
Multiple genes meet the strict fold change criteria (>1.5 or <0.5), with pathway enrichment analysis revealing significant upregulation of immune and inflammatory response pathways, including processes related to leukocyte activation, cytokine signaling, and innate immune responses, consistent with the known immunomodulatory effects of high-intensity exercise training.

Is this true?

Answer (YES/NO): NO